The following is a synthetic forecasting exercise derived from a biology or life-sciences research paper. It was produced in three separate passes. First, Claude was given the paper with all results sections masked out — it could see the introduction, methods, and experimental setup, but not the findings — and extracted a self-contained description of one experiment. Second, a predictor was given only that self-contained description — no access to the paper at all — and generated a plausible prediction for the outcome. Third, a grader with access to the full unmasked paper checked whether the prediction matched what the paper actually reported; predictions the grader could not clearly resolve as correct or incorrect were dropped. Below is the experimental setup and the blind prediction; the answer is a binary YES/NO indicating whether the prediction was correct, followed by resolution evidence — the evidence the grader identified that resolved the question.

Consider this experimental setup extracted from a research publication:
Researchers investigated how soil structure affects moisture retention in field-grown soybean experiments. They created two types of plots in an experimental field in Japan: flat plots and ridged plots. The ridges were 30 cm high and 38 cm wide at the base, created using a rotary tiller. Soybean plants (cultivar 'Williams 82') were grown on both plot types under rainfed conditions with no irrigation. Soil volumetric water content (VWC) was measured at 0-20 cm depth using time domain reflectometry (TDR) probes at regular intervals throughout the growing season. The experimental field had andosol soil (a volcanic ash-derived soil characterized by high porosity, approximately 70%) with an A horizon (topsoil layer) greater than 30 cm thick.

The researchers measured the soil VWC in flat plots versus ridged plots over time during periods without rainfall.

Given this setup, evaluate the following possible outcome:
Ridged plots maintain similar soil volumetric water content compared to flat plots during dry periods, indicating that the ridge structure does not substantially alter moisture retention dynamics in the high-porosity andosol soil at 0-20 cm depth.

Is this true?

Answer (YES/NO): NO